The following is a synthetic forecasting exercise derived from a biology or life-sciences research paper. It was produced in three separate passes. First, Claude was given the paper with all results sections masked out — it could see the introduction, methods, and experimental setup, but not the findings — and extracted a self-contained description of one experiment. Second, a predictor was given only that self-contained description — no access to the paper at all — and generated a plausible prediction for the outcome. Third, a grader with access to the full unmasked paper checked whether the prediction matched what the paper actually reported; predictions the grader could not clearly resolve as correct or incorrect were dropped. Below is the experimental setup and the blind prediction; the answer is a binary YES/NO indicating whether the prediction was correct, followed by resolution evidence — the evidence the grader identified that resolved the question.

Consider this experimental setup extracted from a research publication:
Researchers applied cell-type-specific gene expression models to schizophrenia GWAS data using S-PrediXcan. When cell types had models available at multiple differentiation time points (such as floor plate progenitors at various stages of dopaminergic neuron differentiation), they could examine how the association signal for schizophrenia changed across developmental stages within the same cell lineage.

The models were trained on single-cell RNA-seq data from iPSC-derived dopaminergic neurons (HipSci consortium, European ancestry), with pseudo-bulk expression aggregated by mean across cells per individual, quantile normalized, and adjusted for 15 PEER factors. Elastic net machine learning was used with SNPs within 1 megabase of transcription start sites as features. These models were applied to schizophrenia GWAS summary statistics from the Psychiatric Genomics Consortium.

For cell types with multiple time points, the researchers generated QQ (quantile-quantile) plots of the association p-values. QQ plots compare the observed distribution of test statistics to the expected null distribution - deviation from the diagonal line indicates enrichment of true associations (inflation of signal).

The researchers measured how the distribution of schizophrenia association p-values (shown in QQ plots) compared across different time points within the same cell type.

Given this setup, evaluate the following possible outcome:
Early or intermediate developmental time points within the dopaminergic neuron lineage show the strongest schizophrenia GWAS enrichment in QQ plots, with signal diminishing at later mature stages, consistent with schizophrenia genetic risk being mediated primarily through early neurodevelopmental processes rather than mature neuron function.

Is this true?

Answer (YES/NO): NO